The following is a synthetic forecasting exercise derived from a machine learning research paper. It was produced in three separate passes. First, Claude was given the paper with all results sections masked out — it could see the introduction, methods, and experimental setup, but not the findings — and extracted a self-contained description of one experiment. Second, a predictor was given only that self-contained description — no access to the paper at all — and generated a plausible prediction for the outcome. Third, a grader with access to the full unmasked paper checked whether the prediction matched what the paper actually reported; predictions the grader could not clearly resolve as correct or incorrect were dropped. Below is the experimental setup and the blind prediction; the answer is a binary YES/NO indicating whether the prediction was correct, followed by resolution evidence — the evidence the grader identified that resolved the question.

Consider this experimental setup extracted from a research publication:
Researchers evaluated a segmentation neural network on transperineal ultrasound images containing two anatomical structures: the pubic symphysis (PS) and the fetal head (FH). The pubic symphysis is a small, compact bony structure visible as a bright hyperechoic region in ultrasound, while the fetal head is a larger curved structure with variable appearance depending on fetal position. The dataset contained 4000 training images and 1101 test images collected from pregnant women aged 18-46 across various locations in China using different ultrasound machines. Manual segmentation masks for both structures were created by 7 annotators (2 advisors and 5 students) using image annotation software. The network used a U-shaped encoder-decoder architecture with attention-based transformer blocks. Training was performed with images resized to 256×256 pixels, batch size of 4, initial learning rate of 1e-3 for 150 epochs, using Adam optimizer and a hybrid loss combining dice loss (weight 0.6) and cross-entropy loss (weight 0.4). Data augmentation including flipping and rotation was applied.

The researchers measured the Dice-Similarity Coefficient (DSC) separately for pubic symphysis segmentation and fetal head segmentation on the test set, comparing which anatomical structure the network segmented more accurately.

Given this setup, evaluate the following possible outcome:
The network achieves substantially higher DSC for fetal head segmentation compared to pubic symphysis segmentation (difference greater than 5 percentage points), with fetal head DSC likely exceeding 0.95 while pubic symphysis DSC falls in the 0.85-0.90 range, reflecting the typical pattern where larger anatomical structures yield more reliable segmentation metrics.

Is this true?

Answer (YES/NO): NO